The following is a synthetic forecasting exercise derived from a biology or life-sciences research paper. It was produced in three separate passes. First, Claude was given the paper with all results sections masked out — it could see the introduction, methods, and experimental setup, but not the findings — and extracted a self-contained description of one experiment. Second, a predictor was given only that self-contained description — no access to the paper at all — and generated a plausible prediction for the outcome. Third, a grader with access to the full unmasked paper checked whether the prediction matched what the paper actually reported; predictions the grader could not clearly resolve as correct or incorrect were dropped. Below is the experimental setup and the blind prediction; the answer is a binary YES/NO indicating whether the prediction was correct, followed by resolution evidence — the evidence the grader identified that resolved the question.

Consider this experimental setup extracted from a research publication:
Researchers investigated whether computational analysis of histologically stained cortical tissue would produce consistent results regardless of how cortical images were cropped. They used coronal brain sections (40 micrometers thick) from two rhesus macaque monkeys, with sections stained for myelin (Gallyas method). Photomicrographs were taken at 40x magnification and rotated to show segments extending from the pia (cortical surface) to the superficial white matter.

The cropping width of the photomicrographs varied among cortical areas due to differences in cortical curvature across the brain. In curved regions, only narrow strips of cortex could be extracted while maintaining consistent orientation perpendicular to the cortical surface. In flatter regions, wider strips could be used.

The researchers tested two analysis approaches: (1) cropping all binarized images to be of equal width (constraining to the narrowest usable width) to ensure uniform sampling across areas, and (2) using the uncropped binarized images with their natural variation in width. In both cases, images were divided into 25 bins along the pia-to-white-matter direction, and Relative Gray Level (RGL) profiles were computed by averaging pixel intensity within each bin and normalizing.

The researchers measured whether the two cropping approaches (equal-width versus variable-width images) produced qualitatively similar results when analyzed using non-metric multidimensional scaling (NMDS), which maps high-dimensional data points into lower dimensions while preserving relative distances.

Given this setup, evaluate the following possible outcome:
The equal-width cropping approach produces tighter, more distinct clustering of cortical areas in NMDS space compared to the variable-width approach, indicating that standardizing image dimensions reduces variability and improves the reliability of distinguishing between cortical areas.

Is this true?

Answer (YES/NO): NO